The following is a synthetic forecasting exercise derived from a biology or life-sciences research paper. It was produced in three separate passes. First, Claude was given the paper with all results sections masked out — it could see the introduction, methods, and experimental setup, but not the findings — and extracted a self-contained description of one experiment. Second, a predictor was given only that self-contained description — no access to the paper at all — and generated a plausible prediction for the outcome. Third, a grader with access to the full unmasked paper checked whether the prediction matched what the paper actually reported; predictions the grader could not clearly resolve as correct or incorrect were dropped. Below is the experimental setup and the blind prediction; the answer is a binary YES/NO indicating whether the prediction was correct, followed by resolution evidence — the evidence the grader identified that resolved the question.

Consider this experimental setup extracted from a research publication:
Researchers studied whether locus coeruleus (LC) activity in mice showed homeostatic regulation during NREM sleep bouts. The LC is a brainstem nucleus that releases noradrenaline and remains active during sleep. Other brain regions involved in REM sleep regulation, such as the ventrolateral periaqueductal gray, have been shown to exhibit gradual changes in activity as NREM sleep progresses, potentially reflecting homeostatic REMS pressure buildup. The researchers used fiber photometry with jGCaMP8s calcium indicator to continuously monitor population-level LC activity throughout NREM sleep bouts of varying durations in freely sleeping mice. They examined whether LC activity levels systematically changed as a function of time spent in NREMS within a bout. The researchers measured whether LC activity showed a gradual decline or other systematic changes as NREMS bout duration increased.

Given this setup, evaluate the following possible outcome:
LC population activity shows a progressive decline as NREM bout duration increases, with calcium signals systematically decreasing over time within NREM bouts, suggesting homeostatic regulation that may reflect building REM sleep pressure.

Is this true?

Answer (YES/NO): NO